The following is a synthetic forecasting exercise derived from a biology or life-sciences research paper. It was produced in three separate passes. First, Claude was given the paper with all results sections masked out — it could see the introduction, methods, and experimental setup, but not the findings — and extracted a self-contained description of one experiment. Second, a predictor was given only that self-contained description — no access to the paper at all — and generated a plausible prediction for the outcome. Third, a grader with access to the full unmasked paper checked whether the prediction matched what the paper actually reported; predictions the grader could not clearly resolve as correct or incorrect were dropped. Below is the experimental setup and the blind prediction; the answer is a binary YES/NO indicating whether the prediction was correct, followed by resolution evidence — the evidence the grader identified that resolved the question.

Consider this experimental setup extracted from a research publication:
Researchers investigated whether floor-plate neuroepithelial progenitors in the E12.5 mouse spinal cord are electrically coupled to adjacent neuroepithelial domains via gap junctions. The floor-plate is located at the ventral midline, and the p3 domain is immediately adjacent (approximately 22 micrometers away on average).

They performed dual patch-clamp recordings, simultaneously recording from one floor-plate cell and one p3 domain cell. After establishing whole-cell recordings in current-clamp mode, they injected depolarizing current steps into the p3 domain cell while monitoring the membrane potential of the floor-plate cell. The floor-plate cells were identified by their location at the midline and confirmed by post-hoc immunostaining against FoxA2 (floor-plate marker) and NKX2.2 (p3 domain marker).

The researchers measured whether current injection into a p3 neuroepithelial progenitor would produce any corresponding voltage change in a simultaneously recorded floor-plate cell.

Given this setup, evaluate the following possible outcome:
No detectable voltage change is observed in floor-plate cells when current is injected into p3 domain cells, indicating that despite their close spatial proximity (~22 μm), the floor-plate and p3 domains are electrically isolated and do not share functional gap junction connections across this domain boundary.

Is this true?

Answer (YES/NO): NO